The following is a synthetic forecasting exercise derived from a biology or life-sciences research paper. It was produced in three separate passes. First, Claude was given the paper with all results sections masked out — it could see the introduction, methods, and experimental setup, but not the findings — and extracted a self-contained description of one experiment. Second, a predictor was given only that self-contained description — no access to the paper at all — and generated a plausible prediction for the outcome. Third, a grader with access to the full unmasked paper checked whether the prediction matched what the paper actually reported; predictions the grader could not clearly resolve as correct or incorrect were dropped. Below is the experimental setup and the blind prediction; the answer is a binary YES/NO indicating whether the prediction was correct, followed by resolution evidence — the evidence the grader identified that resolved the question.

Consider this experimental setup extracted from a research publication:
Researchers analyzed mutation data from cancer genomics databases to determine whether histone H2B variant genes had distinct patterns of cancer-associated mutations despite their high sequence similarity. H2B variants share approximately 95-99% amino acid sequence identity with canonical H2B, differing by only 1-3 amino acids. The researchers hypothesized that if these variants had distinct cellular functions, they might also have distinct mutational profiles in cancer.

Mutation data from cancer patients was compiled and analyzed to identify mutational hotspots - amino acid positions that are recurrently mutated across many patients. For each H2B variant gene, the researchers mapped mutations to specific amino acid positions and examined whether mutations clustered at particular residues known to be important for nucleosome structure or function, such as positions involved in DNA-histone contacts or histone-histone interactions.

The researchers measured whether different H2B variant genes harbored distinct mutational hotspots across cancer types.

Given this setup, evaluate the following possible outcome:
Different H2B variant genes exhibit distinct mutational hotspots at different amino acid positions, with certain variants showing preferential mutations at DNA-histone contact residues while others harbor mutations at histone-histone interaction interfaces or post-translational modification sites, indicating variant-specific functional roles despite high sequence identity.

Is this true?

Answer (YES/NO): NO